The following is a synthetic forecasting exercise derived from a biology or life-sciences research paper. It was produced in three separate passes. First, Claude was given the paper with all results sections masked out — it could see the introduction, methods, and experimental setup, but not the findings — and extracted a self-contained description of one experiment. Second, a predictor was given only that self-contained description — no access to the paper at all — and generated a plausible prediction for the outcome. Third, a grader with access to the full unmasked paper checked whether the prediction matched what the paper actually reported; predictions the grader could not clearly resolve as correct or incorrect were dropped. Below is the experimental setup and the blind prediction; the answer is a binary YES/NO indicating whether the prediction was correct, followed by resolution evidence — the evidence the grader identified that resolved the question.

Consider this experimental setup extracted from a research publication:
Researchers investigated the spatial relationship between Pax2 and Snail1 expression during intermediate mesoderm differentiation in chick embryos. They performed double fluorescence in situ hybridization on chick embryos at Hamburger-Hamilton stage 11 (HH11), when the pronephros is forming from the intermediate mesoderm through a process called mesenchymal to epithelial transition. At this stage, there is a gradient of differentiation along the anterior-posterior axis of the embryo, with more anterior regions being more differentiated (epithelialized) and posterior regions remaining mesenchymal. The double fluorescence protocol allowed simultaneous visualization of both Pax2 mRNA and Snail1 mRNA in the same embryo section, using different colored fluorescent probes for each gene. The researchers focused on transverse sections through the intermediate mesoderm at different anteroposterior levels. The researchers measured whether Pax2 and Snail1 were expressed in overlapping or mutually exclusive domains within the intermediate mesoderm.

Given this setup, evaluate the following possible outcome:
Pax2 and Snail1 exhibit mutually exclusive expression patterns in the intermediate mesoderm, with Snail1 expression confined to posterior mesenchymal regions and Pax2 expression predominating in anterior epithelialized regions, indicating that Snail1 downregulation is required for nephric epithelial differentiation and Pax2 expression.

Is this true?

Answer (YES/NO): YES